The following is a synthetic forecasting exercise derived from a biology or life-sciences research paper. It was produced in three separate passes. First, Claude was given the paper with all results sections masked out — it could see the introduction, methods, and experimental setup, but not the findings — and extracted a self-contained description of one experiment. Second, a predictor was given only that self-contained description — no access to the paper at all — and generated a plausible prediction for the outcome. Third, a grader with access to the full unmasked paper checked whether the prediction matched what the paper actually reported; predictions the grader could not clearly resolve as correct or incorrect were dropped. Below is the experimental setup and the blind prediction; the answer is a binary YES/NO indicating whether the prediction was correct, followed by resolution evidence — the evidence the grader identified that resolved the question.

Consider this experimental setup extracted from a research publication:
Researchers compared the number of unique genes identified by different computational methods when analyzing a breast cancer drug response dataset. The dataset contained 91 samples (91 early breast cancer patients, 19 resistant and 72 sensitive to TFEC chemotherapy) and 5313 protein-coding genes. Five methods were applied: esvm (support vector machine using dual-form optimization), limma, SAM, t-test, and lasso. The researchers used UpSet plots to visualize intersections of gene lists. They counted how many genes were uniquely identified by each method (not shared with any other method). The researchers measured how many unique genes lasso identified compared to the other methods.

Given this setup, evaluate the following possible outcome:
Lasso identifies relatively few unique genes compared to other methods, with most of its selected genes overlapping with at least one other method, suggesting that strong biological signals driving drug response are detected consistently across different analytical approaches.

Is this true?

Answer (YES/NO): NO